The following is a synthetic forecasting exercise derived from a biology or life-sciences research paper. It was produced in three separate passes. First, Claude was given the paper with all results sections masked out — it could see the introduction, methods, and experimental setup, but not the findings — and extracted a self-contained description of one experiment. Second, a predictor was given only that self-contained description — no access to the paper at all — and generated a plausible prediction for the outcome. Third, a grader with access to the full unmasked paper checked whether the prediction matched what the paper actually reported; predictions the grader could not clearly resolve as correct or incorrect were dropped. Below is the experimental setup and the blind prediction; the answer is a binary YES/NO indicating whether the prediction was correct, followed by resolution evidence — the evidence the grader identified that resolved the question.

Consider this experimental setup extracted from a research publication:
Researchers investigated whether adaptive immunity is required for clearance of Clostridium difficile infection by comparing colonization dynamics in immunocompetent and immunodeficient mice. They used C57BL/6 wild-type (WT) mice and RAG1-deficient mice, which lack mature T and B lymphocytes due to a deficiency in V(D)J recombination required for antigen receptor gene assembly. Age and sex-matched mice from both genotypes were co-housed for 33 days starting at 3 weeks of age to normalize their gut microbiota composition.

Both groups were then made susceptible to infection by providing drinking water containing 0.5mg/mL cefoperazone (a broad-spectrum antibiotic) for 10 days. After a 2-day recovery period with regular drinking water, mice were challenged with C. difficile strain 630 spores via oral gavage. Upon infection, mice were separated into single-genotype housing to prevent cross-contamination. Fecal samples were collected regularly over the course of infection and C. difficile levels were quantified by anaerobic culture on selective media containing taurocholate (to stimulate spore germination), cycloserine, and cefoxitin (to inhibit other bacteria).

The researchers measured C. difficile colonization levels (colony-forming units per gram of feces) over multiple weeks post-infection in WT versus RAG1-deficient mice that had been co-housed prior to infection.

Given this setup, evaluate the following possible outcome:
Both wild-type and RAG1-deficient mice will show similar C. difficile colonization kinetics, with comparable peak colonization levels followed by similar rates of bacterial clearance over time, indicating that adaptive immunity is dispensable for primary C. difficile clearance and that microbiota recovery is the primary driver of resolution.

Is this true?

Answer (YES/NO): YES